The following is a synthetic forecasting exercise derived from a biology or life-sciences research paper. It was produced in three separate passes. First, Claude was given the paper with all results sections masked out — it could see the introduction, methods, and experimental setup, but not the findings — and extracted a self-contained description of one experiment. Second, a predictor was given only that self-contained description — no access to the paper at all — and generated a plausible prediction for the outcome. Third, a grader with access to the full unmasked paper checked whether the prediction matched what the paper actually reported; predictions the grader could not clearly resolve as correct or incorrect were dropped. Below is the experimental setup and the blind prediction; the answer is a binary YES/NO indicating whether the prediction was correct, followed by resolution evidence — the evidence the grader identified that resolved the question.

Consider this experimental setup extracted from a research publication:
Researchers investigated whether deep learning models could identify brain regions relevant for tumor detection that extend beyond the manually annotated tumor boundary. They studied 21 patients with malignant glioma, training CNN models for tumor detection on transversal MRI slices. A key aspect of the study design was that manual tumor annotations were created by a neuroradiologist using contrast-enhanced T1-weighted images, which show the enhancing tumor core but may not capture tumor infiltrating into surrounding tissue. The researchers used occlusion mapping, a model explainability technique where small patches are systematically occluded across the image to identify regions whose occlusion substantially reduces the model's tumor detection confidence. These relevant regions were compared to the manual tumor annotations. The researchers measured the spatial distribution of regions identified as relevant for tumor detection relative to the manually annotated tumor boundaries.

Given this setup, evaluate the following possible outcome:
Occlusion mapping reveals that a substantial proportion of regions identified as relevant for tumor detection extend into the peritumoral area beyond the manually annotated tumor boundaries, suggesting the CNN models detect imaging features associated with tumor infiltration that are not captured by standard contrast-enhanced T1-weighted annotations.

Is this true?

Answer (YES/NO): YES